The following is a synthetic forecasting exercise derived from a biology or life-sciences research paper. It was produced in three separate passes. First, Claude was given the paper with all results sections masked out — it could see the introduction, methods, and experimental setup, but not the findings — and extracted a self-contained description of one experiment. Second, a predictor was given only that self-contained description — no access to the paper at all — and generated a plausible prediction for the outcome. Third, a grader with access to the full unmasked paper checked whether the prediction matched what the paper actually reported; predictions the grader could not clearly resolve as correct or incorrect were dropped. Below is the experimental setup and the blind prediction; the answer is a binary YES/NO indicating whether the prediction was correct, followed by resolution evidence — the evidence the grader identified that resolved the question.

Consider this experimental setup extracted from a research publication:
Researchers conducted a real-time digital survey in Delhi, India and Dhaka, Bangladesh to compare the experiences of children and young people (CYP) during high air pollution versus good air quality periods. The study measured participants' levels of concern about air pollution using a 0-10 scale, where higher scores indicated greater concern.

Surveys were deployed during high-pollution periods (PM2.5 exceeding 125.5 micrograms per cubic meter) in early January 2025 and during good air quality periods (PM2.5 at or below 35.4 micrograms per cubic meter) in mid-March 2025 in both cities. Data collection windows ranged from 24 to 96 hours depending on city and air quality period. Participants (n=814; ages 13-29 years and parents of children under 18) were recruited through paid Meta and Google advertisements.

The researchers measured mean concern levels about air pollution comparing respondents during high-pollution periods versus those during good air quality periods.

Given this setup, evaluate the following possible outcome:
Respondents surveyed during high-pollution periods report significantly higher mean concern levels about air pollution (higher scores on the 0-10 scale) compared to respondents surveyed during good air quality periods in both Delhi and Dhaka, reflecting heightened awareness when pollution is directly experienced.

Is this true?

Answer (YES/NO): YES